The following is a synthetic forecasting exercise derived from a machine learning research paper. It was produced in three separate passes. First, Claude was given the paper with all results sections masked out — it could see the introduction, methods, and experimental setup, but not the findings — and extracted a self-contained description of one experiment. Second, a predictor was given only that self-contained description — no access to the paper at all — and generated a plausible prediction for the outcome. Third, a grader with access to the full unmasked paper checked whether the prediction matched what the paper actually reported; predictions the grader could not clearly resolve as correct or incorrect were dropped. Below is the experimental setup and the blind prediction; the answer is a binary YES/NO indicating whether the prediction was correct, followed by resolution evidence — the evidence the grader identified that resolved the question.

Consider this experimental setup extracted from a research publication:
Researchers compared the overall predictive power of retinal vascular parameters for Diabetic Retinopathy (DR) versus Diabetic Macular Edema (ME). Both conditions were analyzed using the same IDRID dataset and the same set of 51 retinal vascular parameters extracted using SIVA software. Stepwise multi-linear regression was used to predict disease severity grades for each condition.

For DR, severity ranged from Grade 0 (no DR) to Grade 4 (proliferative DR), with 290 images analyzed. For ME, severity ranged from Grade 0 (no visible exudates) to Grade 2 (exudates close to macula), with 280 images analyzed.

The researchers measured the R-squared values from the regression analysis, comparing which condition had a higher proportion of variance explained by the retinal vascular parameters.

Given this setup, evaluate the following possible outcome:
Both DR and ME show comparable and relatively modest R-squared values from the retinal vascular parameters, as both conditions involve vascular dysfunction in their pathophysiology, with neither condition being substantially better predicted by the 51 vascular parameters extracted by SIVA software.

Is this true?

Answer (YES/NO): NO